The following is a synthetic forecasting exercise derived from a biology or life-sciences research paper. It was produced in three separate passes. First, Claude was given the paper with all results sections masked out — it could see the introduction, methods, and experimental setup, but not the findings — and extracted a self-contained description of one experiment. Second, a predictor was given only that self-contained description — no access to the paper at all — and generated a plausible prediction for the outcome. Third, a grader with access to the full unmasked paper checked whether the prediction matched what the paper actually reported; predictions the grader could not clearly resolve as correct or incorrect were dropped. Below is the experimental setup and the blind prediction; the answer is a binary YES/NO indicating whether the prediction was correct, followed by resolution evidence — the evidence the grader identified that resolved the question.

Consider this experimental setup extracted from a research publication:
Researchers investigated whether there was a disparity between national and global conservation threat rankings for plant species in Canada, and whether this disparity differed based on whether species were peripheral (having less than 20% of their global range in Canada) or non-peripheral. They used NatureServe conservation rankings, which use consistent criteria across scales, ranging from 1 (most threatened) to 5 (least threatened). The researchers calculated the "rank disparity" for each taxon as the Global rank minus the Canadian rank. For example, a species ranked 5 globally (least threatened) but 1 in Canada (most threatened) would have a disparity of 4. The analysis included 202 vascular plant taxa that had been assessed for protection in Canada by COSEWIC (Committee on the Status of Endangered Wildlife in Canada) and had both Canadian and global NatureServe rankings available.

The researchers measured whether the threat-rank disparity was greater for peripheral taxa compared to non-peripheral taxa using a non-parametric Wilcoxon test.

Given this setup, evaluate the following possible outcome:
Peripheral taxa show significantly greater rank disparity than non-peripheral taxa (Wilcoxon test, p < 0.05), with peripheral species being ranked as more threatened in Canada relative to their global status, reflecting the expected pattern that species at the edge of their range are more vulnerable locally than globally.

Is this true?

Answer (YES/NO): YES